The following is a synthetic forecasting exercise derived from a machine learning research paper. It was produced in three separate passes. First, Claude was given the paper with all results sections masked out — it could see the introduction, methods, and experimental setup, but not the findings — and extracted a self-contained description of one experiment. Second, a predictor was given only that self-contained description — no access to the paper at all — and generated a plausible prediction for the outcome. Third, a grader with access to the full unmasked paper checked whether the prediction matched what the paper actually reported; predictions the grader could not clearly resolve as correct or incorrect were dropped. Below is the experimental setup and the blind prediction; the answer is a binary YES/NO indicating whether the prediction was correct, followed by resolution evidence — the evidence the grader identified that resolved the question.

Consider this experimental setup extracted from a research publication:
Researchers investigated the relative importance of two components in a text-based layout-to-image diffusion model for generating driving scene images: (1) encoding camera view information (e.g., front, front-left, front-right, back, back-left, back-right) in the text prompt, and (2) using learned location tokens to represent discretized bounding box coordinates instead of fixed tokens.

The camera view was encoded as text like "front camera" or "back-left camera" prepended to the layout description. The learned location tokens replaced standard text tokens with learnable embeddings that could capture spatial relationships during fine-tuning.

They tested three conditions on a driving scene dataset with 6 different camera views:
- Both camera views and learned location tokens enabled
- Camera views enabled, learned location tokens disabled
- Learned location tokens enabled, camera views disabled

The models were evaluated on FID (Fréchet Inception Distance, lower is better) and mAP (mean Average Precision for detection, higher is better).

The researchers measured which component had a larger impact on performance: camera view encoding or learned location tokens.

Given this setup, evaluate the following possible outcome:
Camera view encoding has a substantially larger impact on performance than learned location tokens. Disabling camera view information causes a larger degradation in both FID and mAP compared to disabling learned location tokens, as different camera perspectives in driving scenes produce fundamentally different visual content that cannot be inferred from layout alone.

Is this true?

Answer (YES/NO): NO